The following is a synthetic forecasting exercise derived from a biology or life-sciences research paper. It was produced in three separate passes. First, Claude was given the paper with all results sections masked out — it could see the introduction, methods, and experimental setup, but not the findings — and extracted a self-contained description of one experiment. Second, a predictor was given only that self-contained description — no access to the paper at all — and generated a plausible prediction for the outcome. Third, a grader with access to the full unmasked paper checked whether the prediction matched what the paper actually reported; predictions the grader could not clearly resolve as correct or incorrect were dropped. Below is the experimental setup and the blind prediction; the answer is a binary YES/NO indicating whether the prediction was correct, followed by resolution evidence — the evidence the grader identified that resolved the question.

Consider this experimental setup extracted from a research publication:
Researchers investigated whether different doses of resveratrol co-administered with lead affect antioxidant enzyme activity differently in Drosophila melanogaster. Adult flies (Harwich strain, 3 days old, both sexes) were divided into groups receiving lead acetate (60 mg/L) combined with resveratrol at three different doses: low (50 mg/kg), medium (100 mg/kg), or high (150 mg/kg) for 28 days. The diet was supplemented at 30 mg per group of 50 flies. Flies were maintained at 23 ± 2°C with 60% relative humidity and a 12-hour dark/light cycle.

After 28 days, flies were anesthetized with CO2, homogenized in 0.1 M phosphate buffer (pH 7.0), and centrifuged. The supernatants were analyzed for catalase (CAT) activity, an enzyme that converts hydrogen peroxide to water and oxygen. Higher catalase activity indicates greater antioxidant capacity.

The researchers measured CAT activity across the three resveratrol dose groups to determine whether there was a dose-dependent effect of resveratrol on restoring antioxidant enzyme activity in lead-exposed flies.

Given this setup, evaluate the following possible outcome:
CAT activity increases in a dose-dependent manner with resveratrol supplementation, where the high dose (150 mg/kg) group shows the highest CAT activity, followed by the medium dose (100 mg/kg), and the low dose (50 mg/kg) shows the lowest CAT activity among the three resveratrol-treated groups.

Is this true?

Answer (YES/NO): NO